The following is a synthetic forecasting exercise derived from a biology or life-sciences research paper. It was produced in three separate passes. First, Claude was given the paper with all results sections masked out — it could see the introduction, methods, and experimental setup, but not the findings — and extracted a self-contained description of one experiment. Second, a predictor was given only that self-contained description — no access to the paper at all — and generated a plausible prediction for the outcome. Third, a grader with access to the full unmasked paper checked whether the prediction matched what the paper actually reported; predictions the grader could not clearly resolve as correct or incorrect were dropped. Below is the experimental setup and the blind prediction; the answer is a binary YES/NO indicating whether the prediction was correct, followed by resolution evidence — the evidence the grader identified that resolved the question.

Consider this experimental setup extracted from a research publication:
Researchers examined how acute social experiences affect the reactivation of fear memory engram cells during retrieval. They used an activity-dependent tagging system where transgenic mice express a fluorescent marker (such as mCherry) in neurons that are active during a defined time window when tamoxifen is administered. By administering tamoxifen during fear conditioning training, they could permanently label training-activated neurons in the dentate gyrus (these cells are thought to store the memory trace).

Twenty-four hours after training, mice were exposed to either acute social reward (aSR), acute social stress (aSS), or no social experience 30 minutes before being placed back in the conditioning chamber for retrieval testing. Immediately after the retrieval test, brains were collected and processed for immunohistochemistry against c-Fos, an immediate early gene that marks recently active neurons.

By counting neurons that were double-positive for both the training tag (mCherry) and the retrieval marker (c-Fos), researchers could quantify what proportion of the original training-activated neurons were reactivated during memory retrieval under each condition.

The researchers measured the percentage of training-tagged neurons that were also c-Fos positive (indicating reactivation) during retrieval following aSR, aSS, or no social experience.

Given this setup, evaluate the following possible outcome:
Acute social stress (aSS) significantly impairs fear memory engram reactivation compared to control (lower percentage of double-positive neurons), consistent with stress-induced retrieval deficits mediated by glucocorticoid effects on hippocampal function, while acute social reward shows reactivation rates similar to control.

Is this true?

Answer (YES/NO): NO